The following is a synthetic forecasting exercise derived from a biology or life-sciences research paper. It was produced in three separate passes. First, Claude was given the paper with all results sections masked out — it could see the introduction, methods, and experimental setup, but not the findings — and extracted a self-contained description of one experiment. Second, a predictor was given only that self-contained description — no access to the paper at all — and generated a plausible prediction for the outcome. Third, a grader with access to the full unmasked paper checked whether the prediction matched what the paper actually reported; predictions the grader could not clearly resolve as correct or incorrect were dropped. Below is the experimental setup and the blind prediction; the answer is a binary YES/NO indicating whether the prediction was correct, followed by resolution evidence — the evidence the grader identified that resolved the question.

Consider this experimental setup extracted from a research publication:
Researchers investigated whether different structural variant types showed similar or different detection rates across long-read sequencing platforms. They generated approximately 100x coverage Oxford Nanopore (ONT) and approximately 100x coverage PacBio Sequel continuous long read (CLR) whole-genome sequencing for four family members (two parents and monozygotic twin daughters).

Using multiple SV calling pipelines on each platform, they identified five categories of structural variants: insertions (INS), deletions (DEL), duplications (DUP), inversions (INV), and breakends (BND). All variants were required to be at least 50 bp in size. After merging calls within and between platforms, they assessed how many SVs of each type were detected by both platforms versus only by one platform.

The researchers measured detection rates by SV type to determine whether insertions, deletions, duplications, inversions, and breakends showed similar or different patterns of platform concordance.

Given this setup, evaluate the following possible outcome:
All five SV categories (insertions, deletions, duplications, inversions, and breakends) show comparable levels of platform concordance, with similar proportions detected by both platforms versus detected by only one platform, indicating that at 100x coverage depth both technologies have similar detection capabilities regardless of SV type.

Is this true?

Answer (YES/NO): NO